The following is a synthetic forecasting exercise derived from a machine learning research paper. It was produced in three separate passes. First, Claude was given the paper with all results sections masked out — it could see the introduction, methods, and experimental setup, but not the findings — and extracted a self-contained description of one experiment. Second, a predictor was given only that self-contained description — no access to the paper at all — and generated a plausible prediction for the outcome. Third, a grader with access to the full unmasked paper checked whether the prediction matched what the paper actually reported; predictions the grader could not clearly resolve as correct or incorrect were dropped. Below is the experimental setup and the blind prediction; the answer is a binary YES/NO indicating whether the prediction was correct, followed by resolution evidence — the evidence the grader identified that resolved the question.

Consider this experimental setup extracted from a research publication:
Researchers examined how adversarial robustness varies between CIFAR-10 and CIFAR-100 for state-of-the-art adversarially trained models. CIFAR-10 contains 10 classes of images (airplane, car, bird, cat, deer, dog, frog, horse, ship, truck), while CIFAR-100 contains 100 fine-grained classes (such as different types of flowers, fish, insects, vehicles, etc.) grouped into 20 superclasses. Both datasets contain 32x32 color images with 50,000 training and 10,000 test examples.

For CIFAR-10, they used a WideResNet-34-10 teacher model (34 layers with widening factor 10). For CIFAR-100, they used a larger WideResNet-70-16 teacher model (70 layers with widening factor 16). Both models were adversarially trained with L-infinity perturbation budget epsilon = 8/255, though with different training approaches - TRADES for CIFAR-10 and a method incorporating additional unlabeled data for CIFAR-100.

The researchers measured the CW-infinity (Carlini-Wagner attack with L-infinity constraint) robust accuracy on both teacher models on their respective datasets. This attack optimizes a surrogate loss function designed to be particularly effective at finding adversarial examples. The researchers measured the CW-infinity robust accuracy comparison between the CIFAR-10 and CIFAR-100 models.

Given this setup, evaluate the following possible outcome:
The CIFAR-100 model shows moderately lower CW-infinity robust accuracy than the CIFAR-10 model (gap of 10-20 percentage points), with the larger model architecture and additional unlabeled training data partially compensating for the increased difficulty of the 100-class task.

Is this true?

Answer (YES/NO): NO